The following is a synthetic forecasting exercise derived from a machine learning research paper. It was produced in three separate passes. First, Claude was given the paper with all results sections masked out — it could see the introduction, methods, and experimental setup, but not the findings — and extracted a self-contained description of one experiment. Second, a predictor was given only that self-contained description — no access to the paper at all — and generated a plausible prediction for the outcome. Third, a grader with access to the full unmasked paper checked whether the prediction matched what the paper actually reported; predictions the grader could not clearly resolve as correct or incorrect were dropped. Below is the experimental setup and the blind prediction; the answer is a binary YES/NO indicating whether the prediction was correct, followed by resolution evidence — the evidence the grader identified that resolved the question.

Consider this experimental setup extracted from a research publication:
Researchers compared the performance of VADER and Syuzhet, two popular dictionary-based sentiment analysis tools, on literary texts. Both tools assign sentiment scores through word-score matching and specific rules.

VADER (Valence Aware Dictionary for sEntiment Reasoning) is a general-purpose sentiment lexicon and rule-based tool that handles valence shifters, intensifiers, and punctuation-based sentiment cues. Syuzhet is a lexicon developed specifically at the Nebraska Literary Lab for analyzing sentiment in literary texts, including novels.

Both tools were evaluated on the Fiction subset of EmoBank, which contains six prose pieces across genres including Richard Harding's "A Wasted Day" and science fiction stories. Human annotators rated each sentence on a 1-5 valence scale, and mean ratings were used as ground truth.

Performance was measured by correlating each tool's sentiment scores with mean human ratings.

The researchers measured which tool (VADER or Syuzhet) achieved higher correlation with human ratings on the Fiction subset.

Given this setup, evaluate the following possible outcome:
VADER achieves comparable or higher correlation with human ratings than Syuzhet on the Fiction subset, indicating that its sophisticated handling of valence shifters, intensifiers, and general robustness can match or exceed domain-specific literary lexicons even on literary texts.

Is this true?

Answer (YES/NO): NO